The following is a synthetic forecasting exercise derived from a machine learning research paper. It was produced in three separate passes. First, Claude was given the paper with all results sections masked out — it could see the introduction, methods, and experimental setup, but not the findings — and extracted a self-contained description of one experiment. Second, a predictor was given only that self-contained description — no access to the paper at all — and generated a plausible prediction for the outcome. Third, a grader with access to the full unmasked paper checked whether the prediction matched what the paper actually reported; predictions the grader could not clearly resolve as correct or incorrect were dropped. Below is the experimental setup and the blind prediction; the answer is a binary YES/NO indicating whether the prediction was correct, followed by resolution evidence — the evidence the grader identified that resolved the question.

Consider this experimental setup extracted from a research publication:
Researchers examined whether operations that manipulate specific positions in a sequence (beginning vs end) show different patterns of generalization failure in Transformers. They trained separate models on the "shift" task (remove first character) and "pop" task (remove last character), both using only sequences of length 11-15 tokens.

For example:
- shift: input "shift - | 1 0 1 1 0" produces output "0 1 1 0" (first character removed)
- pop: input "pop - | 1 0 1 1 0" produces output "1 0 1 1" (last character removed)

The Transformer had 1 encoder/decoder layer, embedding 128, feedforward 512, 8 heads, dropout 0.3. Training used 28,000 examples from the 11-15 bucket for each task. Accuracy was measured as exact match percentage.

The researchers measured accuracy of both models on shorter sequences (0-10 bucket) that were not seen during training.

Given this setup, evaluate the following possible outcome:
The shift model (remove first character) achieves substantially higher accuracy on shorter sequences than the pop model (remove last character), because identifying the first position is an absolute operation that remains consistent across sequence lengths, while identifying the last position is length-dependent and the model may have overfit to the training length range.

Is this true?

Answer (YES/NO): YES